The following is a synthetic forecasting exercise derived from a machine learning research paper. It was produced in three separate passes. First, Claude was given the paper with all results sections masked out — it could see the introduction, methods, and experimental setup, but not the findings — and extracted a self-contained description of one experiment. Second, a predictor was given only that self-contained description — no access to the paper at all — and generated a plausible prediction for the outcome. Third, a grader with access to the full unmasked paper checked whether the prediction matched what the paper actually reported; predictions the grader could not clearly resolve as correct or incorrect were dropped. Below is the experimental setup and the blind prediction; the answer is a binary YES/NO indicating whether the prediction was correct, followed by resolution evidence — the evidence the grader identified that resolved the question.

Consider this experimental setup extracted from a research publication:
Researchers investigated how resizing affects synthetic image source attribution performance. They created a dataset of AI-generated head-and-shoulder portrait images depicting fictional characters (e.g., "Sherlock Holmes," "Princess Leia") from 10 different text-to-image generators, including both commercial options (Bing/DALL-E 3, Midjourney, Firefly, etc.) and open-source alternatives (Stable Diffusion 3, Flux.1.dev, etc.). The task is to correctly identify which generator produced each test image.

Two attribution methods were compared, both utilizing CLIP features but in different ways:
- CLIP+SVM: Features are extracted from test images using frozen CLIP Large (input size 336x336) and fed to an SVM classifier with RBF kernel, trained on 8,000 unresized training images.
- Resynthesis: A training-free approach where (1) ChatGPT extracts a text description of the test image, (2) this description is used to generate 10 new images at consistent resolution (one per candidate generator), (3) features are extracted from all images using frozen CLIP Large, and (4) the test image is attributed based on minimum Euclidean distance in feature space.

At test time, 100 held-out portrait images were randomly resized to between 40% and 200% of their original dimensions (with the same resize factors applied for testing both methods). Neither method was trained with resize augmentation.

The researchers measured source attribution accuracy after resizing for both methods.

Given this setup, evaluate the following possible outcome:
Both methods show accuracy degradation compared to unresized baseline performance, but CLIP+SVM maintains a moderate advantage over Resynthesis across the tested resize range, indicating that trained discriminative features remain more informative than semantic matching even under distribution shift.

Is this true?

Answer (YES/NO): NO